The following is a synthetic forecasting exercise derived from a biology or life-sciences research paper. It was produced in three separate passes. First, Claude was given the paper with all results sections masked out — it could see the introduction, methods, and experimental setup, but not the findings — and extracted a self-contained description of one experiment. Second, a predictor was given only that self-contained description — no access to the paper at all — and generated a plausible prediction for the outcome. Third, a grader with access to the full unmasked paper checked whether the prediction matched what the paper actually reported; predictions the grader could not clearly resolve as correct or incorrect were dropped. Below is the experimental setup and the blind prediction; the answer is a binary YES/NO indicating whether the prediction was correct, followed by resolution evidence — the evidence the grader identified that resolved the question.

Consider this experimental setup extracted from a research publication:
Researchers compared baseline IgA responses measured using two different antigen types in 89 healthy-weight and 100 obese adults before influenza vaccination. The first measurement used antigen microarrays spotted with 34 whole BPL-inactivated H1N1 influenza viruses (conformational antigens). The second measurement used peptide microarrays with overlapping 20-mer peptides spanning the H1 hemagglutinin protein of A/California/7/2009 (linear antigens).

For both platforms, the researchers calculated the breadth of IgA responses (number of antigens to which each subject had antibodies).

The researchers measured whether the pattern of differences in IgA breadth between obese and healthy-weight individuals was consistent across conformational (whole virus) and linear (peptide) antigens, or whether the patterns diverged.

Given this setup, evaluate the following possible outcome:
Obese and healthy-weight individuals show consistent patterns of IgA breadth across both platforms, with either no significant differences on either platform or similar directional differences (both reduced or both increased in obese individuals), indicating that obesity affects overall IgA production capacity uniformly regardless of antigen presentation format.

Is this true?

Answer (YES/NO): NO